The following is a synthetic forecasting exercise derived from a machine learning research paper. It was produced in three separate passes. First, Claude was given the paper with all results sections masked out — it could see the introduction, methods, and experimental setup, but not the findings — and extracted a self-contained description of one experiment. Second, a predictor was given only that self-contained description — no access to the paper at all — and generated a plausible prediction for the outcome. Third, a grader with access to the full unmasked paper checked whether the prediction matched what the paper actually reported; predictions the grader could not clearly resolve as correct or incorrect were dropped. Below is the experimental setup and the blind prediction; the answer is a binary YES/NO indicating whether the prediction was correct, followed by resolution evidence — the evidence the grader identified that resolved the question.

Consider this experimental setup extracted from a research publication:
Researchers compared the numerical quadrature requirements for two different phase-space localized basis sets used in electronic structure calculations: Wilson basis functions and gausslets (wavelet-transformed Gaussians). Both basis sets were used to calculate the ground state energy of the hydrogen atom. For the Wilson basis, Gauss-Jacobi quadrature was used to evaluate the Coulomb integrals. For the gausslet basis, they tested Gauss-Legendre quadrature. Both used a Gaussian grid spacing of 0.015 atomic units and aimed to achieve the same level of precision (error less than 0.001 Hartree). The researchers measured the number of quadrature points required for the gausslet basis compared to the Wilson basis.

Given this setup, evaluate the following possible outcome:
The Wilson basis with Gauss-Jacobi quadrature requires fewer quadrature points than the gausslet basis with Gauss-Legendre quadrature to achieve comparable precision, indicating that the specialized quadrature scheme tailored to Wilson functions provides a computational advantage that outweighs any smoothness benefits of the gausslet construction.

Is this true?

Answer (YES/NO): YES